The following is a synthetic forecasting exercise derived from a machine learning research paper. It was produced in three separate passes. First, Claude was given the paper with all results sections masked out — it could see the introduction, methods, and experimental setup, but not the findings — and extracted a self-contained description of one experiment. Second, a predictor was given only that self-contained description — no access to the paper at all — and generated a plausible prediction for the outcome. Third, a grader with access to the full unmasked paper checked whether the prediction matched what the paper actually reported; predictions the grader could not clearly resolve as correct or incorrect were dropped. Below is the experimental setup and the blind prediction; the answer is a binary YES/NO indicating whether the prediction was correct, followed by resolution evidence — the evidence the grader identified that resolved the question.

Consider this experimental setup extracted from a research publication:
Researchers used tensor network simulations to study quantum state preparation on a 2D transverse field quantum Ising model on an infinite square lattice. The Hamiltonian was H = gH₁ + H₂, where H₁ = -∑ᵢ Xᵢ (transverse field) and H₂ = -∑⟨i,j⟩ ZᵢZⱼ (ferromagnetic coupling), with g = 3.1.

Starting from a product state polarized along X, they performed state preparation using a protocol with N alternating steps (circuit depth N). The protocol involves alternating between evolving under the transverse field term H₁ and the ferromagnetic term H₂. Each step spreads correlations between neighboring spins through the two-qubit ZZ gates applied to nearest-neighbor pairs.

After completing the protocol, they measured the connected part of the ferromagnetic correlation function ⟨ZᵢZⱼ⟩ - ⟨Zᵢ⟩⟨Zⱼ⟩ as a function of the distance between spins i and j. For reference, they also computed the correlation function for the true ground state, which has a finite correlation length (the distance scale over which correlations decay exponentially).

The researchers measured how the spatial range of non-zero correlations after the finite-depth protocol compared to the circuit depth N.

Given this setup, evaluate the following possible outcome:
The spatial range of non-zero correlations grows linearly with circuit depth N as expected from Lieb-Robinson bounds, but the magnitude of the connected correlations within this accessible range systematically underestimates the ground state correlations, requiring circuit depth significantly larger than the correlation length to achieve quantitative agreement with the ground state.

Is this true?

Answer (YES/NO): YES